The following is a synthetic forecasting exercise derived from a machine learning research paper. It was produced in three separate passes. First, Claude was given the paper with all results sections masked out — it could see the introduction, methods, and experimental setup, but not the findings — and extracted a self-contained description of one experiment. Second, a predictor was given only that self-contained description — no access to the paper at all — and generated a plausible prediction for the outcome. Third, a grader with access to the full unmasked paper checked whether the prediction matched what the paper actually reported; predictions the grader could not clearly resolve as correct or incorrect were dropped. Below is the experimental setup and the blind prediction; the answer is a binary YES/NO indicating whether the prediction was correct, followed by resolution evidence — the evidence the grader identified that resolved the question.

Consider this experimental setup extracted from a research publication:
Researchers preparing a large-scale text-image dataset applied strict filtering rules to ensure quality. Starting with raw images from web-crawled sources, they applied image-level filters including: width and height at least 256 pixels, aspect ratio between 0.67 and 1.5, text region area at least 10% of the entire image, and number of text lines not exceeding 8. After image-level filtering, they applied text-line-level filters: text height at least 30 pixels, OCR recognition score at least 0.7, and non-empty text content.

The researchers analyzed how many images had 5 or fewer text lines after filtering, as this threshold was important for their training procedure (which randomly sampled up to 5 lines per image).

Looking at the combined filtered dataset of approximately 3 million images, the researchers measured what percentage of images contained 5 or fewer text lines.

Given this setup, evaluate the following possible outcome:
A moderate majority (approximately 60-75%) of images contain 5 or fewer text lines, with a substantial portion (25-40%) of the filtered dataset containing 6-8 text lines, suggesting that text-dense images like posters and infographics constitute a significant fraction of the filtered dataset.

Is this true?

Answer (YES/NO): NO